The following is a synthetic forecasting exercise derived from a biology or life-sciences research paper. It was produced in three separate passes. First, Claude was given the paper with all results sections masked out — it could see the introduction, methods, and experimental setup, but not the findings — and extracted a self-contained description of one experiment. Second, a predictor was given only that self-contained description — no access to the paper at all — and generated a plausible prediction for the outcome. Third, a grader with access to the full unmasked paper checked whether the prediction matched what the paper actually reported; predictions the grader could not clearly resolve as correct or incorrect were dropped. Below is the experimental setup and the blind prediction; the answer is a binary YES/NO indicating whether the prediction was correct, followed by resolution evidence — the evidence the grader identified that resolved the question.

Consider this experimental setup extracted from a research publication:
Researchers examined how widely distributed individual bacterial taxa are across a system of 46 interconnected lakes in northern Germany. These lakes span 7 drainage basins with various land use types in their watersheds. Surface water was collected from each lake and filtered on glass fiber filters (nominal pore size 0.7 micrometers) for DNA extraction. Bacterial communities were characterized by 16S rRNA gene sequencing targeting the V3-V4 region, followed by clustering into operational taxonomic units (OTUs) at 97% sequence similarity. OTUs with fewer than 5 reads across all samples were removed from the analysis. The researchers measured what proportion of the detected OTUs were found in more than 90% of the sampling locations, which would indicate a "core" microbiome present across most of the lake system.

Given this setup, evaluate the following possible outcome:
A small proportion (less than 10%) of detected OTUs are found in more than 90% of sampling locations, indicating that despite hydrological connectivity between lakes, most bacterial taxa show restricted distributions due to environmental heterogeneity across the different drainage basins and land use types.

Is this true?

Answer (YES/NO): NO